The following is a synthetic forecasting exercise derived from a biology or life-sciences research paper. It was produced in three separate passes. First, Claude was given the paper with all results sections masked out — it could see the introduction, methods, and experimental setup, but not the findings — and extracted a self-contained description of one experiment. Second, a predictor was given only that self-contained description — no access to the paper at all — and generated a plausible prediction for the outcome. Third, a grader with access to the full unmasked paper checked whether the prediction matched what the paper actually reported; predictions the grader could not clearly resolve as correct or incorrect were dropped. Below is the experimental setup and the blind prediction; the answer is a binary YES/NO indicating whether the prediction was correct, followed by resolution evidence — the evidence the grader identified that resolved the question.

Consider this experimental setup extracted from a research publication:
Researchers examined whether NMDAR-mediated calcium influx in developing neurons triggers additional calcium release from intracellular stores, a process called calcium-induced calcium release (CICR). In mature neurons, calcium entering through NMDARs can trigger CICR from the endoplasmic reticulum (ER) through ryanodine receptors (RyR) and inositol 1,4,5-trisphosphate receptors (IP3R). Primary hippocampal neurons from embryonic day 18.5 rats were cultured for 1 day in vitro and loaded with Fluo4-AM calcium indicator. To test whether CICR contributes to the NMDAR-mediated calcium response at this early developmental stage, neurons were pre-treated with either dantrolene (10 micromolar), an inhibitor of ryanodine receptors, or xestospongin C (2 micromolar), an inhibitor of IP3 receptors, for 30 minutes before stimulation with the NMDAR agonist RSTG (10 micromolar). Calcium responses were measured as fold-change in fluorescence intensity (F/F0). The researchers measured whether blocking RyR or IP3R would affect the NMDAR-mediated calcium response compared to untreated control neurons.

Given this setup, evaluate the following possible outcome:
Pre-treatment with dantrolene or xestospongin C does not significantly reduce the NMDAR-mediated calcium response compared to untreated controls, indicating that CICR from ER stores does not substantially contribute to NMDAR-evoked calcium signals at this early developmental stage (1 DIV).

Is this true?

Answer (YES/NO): NO